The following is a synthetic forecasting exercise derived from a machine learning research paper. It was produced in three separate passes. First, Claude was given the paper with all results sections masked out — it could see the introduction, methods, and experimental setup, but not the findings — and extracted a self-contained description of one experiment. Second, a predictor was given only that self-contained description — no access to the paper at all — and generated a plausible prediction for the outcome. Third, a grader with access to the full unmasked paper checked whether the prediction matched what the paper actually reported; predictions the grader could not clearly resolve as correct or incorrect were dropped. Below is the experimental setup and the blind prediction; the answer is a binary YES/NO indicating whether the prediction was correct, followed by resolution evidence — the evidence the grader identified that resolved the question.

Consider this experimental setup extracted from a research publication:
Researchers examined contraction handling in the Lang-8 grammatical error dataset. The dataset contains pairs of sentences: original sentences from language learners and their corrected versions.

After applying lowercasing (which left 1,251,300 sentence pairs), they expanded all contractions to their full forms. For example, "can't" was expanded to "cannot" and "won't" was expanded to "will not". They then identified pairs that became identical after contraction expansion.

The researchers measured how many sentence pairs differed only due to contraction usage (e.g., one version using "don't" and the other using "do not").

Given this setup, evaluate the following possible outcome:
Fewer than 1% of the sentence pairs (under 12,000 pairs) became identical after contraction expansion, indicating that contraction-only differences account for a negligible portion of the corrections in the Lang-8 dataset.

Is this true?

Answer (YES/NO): YES